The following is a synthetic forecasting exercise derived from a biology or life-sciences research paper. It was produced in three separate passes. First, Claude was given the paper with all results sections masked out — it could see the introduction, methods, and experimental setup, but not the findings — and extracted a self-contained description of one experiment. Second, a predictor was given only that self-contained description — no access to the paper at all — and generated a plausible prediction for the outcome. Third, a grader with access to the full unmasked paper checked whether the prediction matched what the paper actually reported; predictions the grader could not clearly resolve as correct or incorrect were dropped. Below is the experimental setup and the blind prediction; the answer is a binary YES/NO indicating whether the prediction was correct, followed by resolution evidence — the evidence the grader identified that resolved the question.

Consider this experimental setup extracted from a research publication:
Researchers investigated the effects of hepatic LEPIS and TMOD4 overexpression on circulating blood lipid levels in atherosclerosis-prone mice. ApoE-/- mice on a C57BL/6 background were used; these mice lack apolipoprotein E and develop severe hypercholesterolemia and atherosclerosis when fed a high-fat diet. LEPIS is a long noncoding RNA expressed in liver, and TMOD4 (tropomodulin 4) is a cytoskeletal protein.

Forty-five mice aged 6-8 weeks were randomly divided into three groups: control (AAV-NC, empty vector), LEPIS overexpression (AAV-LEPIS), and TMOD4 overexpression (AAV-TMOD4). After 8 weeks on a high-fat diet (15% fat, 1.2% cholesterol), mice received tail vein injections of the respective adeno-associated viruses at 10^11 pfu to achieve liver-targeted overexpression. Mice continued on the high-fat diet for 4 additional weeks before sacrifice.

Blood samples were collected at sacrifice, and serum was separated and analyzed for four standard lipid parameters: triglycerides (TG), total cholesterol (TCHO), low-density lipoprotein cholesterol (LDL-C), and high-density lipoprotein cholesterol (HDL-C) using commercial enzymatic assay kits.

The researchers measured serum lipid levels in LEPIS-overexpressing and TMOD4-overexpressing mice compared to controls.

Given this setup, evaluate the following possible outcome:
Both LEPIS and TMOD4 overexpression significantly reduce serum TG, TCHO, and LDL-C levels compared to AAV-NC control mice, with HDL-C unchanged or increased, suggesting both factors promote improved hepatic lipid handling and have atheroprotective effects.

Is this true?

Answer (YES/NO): NO